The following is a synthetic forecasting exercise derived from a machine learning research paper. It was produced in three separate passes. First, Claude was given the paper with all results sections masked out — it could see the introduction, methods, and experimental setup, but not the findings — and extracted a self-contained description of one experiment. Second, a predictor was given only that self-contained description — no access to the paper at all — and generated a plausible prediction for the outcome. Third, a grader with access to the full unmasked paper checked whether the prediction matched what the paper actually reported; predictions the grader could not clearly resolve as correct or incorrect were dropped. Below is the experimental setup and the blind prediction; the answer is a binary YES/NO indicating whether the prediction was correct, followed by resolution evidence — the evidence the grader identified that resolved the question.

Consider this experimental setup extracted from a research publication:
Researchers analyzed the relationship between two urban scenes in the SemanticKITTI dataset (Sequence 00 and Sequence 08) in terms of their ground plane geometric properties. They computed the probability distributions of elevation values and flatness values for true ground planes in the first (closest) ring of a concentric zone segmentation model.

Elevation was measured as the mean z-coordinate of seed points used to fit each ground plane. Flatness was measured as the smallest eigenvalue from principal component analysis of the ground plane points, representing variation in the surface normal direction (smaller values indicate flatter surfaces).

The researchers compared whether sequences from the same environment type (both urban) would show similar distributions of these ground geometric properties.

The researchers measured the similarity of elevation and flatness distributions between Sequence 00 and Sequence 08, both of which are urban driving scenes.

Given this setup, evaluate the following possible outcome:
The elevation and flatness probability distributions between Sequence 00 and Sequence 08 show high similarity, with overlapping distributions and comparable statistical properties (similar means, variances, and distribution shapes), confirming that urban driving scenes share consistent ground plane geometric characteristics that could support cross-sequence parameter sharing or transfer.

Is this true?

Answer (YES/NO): YES